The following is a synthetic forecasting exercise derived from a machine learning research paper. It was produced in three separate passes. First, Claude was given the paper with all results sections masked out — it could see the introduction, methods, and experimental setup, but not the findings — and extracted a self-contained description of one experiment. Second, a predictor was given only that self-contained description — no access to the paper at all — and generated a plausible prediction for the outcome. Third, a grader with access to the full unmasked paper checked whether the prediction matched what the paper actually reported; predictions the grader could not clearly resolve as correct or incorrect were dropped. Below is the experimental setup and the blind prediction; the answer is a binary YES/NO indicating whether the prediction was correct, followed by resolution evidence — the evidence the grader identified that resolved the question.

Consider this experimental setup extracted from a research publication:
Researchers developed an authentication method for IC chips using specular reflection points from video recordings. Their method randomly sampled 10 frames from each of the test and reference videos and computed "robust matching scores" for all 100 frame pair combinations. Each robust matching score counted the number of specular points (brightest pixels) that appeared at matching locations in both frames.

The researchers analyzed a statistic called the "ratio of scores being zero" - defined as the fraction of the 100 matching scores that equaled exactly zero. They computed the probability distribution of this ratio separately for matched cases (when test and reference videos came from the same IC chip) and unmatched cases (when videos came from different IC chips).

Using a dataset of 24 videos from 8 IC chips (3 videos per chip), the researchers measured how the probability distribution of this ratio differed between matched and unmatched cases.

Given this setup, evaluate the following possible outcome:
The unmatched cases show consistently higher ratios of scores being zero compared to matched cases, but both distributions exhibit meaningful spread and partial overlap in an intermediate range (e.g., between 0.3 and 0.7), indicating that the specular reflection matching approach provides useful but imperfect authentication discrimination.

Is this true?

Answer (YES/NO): NO